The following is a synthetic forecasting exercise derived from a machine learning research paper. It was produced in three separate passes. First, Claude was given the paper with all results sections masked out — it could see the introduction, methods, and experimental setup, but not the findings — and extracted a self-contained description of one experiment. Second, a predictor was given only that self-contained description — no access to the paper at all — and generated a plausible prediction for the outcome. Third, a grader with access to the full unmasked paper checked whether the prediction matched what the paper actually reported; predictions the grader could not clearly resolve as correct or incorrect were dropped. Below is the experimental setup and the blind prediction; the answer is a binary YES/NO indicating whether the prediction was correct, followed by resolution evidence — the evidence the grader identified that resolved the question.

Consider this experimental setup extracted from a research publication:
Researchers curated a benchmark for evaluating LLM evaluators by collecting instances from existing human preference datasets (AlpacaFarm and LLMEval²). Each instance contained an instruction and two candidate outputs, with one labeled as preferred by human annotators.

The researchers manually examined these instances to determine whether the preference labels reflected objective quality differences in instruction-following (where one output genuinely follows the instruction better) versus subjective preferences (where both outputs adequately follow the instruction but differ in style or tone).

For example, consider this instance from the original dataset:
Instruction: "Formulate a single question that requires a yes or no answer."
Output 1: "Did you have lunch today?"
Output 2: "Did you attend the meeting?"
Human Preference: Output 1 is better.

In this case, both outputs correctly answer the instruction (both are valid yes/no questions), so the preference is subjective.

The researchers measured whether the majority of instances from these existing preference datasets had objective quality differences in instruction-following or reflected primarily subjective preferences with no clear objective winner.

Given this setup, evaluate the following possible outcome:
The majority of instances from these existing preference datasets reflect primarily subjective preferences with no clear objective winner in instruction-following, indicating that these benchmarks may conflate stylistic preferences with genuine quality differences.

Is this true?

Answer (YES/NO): YES